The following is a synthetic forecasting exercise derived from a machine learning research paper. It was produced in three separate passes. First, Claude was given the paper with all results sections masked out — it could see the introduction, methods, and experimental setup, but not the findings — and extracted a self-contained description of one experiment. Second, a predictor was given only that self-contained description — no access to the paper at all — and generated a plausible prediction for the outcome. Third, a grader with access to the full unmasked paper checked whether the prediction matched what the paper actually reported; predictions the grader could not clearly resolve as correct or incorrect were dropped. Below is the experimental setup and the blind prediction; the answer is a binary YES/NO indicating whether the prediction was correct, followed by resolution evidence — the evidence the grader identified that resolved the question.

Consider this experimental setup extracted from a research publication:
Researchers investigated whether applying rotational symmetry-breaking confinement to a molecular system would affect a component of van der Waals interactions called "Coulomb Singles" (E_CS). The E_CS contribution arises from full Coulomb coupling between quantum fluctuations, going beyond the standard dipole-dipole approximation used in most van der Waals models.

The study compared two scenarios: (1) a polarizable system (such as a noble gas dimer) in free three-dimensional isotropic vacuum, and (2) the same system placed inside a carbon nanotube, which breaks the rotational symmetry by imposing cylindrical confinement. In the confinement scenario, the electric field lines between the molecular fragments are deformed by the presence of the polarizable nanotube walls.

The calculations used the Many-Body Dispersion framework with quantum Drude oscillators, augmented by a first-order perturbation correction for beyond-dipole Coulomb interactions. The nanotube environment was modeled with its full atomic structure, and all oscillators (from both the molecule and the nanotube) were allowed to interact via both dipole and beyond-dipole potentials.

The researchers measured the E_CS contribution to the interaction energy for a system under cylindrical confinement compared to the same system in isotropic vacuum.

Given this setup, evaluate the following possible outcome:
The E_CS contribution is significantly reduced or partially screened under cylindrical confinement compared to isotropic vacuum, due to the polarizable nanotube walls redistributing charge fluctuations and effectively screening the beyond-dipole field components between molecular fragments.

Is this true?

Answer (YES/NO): NO